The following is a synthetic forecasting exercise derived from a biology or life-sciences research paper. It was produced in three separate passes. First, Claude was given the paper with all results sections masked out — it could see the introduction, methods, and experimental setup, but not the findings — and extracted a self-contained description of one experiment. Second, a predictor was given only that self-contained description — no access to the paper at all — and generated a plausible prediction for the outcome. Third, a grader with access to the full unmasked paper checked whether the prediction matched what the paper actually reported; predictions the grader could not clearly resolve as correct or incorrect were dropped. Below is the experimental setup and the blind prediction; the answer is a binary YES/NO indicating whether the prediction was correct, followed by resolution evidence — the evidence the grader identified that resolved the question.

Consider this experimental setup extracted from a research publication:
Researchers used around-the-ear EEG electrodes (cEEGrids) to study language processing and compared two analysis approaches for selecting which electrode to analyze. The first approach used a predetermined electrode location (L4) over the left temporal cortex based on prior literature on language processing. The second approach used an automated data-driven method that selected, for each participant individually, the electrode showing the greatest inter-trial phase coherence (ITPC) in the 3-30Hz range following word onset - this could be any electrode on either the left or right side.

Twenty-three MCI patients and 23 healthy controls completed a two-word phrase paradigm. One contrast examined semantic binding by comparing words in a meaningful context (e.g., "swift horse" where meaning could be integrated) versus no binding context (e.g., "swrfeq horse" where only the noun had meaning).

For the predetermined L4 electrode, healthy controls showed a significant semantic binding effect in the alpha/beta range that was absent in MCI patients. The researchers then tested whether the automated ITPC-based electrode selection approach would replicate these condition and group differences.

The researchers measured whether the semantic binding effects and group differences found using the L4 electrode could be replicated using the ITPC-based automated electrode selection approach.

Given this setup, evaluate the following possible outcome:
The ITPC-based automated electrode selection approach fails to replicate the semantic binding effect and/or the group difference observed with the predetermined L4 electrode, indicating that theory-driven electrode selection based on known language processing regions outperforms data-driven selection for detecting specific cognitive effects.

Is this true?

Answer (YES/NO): YES